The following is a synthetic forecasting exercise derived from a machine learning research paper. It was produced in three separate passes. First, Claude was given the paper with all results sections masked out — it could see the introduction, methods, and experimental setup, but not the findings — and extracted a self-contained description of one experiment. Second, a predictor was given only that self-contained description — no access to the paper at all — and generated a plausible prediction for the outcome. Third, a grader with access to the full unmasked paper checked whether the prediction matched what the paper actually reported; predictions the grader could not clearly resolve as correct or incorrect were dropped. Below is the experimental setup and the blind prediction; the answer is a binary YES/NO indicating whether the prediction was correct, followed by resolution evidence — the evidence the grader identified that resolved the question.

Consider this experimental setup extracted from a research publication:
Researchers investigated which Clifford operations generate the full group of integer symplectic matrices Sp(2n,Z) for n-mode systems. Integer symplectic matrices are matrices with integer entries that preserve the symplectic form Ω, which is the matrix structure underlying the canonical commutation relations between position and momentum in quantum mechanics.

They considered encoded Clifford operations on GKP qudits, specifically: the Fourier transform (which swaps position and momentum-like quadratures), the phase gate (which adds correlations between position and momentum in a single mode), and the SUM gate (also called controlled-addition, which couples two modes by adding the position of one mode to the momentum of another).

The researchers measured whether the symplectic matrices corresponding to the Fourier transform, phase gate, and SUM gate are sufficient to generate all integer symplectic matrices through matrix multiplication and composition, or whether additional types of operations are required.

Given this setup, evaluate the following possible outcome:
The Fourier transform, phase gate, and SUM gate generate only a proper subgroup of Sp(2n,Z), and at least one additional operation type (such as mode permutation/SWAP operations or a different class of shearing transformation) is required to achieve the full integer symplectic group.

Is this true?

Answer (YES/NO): NO